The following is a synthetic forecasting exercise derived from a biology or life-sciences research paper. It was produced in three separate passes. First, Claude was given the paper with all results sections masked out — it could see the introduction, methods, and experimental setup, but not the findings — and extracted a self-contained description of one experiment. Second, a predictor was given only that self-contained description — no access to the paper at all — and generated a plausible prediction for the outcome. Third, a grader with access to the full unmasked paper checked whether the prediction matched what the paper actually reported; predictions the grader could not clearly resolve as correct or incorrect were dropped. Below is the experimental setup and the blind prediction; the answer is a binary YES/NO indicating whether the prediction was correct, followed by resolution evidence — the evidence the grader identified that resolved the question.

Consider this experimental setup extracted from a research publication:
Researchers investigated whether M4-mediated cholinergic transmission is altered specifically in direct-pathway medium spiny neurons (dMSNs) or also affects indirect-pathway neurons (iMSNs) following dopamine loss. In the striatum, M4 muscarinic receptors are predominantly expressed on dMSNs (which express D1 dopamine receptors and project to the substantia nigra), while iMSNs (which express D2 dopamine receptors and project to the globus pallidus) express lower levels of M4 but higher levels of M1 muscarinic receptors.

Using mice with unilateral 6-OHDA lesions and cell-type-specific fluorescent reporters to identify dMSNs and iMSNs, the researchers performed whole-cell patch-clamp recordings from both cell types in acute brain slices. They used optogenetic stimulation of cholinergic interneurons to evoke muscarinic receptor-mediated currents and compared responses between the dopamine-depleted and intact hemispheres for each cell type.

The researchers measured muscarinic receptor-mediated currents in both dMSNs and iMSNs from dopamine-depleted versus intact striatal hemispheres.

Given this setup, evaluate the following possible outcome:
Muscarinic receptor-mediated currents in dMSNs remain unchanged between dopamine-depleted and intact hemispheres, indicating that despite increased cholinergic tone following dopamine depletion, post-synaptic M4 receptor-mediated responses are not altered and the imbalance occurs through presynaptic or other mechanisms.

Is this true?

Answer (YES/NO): NO